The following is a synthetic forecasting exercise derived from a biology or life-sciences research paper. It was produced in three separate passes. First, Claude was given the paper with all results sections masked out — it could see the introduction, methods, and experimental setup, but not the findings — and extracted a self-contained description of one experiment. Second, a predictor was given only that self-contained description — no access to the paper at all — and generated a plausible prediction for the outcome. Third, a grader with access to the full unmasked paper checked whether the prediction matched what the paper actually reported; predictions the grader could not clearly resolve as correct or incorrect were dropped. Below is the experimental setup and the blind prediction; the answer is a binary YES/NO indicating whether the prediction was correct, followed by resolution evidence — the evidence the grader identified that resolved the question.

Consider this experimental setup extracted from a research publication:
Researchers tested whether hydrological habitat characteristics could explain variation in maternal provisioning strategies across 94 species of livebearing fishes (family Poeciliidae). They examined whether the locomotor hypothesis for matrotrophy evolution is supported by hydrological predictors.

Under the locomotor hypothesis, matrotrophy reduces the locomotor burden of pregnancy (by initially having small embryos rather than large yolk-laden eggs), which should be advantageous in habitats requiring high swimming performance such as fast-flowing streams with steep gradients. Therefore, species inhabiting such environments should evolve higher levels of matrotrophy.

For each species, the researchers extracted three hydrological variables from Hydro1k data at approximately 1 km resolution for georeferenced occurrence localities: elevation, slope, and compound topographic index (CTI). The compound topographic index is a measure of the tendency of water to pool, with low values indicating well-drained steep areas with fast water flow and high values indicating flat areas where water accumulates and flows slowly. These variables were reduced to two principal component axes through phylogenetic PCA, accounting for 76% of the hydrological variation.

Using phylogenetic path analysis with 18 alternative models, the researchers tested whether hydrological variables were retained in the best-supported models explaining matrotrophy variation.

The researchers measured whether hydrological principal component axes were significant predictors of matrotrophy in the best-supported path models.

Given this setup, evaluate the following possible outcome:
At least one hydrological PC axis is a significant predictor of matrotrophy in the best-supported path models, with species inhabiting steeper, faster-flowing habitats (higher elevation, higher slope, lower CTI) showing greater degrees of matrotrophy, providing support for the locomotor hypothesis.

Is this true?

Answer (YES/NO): NO